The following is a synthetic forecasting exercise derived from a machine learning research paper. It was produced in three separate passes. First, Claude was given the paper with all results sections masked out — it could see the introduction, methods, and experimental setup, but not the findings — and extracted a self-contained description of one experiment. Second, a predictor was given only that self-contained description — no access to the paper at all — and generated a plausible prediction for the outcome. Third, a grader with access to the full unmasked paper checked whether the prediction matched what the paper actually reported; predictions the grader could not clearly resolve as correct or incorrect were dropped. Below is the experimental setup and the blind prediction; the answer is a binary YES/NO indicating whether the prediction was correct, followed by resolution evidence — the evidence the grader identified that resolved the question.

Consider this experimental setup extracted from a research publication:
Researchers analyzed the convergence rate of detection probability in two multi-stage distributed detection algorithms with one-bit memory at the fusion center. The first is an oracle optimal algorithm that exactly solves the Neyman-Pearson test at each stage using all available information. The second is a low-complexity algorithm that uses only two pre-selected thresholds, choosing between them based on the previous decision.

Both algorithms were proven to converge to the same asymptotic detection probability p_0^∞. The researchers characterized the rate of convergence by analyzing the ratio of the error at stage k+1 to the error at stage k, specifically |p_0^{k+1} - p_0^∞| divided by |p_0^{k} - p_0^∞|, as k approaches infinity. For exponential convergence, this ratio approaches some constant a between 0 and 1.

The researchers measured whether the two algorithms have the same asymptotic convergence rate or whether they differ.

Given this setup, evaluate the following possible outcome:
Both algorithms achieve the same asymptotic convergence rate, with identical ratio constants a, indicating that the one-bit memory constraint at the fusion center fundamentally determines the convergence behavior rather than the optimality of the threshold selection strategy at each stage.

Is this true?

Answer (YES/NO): YES